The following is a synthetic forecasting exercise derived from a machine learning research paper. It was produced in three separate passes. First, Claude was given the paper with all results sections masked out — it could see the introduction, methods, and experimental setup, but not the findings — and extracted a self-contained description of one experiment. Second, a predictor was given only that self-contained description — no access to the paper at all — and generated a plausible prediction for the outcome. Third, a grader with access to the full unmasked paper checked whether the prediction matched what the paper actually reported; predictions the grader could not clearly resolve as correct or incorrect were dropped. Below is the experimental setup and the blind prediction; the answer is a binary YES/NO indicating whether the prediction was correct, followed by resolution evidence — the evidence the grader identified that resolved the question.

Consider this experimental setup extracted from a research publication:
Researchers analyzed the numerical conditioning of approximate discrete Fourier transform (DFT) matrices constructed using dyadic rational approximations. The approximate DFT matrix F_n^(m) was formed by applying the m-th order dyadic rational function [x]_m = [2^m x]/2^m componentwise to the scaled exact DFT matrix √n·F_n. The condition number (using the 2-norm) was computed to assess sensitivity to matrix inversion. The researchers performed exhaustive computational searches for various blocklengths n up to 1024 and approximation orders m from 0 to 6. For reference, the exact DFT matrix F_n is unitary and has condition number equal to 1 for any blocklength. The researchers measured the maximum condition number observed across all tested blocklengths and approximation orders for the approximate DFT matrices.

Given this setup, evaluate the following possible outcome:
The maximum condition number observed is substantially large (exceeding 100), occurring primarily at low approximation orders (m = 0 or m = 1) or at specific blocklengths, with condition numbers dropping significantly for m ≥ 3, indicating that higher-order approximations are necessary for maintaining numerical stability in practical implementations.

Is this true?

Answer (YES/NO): NO